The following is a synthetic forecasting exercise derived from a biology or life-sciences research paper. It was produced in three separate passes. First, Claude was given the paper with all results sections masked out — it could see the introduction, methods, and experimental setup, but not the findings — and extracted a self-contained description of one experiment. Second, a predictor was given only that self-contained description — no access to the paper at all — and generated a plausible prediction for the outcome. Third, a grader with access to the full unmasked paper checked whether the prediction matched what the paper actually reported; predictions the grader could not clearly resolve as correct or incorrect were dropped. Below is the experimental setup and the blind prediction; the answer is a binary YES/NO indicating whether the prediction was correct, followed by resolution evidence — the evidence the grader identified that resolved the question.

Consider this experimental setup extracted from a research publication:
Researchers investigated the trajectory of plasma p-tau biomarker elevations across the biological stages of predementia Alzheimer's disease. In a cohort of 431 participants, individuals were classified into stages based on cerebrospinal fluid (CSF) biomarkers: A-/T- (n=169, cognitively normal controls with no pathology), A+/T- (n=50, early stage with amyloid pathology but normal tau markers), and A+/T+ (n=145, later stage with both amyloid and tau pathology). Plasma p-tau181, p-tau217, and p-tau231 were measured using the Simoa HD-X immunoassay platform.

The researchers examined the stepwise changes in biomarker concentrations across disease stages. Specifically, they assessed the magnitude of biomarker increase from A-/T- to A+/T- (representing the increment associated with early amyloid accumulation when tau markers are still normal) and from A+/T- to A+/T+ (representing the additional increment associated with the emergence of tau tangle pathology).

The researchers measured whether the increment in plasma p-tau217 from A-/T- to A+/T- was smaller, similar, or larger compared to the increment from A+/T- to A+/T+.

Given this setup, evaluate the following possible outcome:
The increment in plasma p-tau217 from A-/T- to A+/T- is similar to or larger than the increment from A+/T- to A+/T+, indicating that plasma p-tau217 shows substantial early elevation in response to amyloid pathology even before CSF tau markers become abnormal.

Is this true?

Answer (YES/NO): NO